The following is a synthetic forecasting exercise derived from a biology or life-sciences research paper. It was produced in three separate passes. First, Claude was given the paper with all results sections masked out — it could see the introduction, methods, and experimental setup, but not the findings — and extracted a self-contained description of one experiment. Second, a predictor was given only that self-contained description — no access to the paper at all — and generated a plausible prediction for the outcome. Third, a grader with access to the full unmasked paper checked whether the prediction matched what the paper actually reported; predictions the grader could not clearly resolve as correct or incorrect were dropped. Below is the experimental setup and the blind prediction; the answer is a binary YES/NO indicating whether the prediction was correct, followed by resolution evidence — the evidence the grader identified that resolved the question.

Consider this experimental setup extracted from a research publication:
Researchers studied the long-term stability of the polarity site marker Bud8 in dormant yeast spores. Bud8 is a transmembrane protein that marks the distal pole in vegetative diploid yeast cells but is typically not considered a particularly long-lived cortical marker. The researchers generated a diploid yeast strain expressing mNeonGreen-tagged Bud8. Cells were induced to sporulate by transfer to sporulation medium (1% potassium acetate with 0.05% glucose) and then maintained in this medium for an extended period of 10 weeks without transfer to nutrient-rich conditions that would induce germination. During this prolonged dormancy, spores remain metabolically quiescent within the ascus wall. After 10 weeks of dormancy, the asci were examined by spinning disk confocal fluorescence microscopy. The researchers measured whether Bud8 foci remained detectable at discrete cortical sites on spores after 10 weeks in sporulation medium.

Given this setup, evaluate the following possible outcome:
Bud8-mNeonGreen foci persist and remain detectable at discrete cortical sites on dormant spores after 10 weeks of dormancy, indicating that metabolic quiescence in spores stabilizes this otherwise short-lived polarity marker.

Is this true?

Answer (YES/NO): YES